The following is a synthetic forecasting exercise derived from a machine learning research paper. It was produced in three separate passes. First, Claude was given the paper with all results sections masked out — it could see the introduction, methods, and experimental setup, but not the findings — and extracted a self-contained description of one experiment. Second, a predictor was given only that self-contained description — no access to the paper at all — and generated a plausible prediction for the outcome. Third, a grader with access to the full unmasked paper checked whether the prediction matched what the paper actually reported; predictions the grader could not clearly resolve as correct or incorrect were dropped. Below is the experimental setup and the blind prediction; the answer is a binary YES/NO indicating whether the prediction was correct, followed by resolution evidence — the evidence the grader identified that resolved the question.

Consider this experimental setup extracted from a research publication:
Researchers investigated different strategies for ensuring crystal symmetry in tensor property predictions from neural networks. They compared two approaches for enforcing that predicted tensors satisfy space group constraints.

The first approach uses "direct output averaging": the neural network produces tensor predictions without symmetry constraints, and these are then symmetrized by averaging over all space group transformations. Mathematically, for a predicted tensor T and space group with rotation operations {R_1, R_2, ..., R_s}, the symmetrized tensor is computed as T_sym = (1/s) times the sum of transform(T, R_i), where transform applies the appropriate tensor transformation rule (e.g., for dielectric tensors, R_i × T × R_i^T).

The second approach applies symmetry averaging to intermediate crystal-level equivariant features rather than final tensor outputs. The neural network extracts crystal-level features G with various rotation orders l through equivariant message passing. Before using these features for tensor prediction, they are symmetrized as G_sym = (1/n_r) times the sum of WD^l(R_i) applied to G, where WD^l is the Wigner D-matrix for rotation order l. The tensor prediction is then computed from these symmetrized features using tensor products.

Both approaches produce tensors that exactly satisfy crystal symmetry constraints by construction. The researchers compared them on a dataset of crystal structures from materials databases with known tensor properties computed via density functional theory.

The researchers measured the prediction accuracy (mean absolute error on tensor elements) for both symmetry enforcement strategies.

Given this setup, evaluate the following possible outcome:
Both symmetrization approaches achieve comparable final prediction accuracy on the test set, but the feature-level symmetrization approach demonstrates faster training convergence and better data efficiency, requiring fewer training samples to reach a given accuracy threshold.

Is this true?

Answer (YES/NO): NO